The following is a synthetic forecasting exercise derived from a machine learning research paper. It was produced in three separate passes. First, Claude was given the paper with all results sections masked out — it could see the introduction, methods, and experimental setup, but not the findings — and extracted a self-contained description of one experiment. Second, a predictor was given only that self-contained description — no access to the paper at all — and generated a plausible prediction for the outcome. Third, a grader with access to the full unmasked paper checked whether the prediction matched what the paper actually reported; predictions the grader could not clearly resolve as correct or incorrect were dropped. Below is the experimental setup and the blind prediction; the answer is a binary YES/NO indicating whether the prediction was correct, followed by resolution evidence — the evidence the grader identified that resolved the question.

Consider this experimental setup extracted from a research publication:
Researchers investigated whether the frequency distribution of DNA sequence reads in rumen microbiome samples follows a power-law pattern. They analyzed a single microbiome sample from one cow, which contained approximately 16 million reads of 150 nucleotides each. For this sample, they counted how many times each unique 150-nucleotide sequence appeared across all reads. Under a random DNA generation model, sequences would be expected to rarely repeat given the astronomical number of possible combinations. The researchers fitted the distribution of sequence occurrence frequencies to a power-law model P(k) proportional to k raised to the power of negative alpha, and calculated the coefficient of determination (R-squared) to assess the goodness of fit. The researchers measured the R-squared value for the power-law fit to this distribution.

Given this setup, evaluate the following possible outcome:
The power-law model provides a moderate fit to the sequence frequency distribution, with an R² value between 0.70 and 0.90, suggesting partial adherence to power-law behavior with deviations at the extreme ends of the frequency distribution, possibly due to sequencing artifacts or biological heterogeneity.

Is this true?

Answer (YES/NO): NO